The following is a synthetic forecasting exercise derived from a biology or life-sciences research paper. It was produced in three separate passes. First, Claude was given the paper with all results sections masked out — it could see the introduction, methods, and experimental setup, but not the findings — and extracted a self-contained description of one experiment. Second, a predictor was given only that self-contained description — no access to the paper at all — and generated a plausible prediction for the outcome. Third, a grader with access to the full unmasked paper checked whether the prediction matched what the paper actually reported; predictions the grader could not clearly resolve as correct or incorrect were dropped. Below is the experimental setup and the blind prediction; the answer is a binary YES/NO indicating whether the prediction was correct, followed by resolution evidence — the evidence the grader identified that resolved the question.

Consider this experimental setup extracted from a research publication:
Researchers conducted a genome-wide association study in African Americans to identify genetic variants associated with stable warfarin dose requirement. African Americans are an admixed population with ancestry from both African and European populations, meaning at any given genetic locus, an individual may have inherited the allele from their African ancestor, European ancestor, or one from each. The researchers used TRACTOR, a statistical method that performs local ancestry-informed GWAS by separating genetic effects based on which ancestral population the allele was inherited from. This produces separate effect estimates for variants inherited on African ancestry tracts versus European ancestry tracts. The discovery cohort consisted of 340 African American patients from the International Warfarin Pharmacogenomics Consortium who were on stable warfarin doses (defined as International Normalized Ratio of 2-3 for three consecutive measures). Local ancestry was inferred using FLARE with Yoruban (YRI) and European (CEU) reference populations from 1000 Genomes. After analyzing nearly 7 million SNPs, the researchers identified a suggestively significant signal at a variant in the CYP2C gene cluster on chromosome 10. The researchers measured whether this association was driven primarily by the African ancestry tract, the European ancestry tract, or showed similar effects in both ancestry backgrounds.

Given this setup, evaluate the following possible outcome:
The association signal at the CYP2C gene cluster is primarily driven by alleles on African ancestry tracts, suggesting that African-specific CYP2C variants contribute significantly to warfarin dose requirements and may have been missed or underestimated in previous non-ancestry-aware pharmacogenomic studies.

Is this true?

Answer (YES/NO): YES